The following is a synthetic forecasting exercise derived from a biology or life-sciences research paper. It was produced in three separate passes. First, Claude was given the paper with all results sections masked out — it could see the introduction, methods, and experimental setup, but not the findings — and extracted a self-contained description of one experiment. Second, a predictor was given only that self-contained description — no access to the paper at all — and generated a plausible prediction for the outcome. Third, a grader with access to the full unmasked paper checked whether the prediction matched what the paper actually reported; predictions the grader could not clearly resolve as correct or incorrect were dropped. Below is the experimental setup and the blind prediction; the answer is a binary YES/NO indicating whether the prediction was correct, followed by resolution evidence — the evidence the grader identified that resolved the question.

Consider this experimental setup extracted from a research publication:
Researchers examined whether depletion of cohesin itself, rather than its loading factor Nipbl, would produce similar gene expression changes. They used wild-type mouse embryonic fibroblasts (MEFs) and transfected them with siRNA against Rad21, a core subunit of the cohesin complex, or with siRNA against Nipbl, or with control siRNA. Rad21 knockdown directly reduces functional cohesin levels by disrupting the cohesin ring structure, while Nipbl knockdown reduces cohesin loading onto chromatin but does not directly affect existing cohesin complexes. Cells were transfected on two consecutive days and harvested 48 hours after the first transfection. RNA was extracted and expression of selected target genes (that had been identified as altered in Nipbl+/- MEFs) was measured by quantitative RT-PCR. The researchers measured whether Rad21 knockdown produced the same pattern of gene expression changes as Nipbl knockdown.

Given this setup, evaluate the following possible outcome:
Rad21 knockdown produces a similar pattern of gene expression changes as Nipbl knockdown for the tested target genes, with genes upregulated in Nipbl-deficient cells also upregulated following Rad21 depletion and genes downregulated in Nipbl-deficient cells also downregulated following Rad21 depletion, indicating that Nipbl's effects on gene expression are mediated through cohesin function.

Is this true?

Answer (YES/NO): YES